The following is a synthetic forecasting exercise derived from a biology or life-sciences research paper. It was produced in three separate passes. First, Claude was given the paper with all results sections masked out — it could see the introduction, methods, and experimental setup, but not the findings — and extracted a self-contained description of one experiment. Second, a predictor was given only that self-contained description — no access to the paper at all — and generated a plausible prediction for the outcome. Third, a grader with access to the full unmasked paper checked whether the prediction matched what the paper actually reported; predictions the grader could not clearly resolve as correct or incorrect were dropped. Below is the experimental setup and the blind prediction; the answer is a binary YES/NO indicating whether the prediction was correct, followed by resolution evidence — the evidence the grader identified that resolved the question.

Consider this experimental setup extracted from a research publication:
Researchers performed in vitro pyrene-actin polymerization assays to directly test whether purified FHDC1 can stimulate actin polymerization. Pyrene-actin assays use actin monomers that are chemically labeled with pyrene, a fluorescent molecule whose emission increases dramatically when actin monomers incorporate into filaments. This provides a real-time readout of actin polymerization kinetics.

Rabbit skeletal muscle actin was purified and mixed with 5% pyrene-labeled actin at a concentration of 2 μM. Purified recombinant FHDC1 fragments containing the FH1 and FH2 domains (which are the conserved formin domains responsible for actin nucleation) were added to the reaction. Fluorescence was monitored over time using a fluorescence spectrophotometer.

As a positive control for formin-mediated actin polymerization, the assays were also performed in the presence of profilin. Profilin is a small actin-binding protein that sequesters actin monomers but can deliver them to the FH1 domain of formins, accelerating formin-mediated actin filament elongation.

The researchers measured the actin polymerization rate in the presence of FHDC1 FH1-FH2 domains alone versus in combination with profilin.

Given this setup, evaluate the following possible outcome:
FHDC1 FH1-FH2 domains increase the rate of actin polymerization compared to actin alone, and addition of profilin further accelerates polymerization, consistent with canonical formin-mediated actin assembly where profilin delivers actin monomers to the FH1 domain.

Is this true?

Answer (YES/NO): YES